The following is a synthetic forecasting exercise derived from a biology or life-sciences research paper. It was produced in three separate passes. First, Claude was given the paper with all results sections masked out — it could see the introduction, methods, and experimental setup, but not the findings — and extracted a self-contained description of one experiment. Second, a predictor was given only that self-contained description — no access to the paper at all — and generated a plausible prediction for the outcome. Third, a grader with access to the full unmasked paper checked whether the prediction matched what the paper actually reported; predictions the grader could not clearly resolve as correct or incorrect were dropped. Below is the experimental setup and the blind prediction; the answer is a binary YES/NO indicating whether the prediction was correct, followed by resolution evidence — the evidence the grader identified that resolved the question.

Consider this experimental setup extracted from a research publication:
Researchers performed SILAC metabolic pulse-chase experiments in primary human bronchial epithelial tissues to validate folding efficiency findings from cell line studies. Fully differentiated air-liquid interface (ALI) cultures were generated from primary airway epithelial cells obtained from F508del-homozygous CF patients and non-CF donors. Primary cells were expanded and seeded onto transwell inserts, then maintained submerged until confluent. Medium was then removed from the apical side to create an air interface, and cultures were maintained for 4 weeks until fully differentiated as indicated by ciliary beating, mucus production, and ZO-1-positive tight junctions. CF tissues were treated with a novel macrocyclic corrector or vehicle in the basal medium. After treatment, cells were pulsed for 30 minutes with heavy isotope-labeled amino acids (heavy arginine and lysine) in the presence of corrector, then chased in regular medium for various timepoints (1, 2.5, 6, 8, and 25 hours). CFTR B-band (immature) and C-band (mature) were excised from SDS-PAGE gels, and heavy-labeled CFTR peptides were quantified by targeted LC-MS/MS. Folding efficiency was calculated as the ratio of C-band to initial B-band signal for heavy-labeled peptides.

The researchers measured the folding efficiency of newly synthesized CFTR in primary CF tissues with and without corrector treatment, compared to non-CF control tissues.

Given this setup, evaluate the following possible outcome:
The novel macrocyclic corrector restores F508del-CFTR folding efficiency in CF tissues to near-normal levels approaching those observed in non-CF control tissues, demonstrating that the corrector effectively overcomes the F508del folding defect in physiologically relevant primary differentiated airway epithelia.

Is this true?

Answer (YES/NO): YES